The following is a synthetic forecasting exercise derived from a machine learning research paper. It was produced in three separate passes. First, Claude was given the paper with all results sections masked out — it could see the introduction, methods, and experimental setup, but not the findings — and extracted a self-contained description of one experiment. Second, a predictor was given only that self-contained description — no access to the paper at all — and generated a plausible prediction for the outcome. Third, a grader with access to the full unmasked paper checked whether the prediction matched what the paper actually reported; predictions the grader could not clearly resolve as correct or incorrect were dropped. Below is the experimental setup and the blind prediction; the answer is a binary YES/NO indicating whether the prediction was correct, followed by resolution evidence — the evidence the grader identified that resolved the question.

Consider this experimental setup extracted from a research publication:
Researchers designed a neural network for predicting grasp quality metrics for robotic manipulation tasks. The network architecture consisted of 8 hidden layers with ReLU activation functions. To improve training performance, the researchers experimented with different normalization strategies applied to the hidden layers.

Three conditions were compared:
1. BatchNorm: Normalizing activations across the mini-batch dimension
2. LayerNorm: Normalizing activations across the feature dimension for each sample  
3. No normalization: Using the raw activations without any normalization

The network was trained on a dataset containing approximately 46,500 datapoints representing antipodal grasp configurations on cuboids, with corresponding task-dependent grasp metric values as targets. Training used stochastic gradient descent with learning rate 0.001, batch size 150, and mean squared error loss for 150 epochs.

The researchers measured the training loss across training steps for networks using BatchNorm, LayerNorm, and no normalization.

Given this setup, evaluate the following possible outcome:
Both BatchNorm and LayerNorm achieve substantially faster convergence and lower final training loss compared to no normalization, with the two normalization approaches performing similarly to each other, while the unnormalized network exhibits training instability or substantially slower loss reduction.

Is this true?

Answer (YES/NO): NO